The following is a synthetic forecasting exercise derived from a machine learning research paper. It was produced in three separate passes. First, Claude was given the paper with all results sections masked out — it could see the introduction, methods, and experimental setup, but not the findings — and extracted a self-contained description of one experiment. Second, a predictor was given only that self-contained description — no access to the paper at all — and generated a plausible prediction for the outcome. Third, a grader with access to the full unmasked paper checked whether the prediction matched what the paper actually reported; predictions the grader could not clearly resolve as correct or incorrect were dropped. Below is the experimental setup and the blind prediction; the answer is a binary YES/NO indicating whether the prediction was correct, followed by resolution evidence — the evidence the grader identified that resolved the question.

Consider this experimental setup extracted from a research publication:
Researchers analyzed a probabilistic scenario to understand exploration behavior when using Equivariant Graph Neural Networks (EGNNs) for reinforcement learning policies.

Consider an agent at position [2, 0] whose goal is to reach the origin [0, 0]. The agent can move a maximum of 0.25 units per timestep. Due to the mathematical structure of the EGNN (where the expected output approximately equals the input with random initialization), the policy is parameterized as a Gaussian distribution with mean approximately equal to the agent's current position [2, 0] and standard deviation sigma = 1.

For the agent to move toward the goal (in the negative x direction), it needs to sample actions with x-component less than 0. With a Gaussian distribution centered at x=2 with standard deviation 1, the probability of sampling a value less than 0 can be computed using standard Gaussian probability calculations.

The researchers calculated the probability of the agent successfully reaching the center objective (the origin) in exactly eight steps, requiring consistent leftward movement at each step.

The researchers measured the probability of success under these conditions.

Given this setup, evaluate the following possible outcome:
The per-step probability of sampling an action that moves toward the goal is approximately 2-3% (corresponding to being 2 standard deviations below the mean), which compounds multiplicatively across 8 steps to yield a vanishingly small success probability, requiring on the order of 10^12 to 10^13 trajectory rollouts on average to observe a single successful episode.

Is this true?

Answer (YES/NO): NO